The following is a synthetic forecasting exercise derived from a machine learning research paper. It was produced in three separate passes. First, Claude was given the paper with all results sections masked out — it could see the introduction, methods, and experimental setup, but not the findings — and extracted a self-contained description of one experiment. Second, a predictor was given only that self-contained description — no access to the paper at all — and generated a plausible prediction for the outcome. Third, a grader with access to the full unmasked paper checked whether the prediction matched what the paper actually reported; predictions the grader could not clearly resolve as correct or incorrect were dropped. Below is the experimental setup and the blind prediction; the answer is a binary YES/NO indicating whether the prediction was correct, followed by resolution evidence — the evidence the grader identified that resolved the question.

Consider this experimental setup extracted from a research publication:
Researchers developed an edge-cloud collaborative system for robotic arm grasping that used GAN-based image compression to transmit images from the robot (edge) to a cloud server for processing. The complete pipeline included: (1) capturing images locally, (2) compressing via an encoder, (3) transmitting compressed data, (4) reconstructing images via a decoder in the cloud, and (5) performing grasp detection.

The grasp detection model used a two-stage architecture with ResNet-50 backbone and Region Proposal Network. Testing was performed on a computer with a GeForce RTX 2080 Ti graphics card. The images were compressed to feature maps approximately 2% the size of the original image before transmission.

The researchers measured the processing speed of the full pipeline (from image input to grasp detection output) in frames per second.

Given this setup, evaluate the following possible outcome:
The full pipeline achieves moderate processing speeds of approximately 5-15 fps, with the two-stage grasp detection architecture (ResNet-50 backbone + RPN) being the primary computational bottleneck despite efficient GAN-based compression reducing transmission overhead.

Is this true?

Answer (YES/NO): YES